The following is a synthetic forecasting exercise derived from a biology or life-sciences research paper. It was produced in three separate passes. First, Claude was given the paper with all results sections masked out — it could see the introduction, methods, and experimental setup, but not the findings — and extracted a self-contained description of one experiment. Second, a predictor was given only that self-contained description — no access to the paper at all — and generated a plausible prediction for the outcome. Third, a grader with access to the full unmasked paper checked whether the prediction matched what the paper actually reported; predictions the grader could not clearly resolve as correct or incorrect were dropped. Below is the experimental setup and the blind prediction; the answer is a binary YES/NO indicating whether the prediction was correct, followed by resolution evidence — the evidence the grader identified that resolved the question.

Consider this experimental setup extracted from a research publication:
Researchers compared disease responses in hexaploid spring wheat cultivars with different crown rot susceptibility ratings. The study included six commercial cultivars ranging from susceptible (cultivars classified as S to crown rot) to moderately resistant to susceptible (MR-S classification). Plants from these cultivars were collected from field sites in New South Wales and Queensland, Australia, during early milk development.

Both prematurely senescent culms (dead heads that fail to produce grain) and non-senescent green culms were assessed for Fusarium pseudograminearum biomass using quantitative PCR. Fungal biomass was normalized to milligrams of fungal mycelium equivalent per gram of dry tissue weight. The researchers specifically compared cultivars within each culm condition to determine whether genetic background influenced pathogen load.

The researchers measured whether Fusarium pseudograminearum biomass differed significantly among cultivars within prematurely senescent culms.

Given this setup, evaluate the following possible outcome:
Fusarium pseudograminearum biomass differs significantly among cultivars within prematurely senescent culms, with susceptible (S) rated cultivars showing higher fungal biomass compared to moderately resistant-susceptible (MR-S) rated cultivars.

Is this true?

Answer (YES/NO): NO